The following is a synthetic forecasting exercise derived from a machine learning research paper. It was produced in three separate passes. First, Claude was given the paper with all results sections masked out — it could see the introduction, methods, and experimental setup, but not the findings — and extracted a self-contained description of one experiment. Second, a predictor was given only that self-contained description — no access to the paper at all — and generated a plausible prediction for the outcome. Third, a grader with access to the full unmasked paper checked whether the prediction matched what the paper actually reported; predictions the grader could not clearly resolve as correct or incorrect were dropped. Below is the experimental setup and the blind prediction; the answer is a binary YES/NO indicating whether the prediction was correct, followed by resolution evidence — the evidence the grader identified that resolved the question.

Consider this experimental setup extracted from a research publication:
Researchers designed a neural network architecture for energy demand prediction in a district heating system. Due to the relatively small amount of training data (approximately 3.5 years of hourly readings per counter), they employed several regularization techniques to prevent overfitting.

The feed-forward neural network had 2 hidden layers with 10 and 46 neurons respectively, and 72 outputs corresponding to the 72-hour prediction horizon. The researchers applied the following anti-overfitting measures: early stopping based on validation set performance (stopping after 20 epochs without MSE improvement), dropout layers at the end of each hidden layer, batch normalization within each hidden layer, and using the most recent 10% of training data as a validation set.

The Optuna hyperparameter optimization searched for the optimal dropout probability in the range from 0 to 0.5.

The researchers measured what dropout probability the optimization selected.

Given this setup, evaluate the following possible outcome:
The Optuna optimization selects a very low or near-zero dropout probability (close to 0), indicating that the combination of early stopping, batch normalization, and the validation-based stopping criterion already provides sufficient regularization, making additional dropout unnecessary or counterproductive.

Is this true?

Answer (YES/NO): NO